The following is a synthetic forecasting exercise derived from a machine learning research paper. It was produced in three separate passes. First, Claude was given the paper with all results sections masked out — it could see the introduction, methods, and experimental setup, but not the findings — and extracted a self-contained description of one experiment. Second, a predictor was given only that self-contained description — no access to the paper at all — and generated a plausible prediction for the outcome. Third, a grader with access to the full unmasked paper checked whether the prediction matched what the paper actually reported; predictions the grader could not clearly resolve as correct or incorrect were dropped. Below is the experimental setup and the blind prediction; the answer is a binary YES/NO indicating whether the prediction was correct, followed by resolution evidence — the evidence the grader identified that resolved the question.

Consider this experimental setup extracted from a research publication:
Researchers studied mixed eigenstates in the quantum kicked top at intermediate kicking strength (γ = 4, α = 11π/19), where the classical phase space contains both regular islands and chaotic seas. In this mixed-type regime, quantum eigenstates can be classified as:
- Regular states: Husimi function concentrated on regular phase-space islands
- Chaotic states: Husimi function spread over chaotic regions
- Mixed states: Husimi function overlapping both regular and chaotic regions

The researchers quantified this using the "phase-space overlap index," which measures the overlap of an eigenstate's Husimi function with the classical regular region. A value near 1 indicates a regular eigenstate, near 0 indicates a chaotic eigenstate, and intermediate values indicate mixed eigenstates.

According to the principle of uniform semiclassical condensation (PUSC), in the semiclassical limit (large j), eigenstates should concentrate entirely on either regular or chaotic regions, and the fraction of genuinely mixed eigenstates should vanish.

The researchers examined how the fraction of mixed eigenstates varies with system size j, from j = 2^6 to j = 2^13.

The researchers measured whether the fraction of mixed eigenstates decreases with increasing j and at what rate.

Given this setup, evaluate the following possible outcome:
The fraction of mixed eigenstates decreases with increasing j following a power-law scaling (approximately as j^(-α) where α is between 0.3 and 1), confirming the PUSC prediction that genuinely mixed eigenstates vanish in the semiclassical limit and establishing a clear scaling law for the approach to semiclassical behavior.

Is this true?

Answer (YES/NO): NO